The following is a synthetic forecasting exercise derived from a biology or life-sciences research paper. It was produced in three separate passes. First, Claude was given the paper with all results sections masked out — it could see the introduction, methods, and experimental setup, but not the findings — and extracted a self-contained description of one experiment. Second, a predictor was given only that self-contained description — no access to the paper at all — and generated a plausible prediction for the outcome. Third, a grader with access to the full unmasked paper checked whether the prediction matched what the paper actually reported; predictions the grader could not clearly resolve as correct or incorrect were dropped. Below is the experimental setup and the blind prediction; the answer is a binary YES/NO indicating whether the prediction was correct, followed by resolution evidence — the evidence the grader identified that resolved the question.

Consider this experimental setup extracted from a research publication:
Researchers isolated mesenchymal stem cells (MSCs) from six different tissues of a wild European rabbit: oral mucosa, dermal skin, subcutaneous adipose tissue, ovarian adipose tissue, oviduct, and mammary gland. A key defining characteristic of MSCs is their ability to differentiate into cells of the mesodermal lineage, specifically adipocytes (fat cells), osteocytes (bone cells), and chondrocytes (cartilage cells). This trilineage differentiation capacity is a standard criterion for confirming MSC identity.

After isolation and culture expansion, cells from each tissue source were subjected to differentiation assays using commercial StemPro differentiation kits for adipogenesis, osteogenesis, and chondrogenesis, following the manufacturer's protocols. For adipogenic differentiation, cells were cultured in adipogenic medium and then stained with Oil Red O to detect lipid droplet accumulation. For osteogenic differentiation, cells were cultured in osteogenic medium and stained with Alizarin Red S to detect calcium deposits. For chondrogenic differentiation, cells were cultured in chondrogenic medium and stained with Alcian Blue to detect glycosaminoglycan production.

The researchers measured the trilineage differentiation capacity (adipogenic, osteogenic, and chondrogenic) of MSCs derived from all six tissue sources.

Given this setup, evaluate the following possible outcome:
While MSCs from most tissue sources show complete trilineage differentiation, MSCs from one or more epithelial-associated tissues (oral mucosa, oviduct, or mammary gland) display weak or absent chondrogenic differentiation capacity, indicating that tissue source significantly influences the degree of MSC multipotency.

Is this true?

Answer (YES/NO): NO